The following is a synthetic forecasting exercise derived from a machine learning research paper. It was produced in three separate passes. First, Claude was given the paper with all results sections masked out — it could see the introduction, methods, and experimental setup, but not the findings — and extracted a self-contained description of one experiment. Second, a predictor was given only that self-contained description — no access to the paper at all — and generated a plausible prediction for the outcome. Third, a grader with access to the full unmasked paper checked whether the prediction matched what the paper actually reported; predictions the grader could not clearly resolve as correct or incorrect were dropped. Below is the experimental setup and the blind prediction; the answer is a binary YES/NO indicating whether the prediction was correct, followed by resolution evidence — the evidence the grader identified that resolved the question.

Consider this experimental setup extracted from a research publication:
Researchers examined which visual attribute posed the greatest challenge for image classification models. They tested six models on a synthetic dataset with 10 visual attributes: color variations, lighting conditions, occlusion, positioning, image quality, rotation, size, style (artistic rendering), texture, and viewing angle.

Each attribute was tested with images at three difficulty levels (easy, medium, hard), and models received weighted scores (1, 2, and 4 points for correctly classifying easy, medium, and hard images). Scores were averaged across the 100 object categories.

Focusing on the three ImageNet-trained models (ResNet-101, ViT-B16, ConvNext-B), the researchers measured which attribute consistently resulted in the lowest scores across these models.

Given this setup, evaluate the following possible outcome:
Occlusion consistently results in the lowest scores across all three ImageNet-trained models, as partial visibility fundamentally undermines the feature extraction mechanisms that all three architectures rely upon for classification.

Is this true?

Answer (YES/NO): NO